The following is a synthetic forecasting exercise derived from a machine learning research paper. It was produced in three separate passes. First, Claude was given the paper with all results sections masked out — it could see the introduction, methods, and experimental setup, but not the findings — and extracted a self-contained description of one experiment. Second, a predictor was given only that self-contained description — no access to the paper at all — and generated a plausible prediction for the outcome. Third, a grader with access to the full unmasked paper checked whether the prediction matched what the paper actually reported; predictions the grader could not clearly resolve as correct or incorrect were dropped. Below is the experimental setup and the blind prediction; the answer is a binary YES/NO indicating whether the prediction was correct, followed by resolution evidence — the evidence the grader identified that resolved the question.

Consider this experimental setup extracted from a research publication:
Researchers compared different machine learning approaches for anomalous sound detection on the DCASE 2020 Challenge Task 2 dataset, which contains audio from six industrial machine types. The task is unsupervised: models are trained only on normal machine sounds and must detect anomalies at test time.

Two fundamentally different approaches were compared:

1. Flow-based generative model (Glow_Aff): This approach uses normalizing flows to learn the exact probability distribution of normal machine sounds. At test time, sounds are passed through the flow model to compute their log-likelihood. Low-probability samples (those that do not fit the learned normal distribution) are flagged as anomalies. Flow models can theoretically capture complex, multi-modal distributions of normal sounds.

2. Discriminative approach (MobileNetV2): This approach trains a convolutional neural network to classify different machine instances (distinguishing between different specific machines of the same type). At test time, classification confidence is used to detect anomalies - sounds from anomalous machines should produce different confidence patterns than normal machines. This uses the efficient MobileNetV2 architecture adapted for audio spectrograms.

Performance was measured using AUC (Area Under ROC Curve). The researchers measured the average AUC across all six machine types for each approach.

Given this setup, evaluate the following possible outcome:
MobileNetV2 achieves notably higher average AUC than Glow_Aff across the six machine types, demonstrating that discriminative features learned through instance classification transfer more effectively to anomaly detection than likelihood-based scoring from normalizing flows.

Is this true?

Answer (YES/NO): NO